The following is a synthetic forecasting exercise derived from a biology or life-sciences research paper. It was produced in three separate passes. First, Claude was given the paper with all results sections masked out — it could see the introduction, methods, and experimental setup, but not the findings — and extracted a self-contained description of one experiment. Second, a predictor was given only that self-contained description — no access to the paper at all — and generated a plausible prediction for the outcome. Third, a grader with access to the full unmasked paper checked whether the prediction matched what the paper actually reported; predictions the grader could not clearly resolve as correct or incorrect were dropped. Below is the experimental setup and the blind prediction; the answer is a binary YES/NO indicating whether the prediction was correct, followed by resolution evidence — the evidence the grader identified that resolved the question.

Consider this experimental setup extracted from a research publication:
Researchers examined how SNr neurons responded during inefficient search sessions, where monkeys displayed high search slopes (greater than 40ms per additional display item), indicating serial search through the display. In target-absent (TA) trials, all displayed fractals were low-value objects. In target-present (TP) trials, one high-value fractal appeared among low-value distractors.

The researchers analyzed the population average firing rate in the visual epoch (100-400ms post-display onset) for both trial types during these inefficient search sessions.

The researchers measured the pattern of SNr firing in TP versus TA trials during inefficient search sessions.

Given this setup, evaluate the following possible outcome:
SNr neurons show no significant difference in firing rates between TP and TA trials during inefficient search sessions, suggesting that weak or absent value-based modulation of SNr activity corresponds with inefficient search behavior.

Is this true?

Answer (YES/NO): NO